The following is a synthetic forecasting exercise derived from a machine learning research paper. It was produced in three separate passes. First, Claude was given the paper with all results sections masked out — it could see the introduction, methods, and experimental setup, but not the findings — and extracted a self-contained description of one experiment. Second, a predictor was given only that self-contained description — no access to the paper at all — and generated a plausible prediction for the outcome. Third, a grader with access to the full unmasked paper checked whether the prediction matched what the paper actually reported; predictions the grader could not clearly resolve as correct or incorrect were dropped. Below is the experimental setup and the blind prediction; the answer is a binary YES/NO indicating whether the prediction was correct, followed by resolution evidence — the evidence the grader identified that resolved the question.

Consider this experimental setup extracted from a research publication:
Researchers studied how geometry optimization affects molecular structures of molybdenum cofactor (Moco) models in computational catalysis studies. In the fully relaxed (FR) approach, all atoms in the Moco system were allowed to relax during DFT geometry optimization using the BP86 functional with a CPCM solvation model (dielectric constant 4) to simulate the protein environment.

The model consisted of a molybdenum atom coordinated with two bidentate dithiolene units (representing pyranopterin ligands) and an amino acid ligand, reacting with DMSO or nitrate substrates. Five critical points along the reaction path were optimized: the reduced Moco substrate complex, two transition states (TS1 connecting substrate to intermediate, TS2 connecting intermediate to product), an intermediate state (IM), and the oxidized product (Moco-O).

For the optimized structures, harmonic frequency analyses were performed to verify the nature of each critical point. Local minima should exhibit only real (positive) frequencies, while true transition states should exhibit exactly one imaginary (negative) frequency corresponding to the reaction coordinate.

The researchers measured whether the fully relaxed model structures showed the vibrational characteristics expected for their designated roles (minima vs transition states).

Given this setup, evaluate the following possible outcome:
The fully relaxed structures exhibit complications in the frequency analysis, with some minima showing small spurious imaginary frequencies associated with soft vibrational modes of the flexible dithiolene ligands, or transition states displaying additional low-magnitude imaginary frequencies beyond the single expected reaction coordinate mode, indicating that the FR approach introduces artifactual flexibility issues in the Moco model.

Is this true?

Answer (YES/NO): NO